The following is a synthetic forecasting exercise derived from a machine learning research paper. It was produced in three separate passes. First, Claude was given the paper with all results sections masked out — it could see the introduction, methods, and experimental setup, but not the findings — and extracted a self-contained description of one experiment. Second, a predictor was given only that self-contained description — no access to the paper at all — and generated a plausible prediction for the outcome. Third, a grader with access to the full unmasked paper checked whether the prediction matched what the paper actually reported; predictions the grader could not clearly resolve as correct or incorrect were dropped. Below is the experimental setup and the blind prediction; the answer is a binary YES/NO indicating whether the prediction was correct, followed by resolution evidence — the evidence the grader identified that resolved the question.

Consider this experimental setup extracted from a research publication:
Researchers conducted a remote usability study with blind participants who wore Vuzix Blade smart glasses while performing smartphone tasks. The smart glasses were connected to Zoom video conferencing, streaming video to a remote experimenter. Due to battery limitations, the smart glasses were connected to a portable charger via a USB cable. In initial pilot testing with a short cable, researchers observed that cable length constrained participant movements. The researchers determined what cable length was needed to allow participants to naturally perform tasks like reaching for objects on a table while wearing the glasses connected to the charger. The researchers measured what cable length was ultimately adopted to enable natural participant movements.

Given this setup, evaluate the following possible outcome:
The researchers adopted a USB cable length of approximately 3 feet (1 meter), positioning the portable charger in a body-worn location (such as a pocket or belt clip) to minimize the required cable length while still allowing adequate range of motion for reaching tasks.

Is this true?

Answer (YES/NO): NO